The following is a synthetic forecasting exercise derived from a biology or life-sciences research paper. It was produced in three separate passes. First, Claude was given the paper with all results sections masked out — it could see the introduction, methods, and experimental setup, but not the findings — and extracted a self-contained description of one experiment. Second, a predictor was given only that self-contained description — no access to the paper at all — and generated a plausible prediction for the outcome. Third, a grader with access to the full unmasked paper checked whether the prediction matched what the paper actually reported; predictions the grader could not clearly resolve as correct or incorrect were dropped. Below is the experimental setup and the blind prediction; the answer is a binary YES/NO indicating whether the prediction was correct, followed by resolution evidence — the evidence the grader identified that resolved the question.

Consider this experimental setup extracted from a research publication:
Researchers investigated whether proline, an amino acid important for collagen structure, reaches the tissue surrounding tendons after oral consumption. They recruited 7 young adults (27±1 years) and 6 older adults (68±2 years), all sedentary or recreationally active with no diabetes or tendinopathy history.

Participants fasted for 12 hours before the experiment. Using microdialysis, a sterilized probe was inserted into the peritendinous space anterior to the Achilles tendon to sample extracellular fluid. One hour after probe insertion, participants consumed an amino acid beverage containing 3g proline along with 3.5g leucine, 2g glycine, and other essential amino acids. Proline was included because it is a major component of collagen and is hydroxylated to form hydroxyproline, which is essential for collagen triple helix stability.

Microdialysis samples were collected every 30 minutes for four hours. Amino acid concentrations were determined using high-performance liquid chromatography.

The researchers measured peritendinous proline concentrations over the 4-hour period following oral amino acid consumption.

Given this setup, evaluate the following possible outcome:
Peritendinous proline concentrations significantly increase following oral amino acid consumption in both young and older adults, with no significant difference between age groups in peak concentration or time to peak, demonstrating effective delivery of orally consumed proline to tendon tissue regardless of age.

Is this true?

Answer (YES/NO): YES